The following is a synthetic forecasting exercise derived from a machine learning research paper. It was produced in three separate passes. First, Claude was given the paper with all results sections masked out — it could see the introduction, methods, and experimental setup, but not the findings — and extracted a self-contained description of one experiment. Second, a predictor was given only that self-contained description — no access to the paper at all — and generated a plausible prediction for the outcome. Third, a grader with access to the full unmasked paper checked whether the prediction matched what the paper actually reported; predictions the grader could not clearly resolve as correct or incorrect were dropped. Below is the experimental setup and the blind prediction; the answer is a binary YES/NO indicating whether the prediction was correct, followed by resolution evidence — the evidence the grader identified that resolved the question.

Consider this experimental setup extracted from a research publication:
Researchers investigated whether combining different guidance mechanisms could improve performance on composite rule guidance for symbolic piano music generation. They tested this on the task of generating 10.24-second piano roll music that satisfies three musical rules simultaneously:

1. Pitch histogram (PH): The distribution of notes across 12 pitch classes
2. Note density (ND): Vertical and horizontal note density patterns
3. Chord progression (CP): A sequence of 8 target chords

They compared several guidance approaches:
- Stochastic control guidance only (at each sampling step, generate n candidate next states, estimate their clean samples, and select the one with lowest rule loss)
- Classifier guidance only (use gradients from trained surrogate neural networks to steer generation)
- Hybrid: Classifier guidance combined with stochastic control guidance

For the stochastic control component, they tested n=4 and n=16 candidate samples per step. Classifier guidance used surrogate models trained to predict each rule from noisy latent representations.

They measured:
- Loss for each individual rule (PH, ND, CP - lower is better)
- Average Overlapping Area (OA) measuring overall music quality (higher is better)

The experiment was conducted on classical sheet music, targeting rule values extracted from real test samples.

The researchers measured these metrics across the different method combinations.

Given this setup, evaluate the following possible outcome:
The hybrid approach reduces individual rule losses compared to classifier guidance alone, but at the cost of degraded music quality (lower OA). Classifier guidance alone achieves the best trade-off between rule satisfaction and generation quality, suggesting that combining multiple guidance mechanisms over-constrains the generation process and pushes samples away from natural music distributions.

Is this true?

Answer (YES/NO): NO